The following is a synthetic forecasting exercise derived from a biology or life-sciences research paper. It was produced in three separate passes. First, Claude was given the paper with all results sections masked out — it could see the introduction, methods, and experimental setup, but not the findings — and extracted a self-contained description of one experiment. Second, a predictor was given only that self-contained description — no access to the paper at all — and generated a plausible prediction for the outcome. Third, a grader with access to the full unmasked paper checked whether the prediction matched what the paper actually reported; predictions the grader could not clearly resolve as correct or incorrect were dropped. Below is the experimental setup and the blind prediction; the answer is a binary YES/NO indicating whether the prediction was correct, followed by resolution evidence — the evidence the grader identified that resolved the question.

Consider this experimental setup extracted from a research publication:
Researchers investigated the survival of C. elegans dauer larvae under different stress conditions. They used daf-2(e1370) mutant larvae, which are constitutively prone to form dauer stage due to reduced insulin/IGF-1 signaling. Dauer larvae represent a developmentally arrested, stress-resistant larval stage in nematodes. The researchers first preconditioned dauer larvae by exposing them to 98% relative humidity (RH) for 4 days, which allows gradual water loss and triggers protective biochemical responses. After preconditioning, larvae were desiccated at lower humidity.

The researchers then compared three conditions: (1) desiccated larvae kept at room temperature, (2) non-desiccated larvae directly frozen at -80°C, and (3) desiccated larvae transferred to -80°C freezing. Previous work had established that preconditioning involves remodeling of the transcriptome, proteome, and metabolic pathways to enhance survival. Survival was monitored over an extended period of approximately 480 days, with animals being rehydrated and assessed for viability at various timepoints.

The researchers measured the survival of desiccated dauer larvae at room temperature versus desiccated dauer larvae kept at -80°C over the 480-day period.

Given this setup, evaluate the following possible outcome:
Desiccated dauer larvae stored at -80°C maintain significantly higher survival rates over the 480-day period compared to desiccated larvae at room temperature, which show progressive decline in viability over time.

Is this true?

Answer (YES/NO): YES